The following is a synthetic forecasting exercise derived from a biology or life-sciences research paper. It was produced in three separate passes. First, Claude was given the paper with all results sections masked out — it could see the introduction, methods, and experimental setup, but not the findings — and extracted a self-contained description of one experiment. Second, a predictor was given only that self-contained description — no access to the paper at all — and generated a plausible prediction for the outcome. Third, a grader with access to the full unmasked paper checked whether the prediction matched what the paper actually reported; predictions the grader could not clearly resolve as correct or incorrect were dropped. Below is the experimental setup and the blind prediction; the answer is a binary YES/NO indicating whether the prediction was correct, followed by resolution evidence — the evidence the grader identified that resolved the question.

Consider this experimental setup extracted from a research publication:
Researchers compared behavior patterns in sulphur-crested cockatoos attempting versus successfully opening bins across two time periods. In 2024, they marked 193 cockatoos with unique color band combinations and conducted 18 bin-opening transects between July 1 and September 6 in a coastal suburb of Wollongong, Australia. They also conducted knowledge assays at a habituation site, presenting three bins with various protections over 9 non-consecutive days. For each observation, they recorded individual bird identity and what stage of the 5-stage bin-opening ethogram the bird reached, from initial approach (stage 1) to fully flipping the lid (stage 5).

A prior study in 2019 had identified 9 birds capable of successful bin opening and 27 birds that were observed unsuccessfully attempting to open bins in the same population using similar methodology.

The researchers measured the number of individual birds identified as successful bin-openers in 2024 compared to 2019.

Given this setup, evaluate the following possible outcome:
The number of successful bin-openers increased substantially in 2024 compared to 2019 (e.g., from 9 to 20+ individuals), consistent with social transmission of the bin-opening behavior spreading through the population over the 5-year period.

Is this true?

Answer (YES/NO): NO